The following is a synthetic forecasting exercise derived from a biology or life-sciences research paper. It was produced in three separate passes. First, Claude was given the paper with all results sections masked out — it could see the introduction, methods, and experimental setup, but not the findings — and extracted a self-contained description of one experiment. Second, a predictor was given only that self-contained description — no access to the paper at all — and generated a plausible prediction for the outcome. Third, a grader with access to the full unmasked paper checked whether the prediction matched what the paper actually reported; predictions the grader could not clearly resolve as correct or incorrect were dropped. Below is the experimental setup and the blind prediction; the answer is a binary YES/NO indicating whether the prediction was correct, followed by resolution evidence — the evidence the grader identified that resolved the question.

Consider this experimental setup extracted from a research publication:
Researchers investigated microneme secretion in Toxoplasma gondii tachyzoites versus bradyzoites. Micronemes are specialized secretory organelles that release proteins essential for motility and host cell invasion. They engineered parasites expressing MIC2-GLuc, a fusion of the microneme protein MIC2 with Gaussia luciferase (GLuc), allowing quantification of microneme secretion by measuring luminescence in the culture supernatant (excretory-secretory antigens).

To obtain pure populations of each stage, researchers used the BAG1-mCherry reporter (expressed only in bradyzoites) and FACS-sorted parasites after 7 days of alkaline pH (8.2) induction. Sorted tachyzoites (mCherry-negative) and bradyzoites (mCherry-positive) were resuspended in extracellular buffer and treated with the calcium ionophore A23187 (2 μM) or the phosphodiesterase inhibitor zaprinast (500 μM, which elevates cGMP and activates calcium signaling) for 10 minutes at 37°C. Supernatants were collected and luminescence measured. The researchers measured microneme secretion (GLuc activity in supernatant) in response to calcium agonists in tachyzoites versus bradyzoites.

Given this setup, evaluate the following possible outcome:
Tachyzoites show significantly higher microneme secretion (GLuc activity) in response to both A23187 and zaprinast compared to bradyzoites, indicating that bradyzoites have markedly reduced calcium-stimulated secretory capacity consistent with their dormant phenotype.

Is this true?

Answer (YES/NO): YES